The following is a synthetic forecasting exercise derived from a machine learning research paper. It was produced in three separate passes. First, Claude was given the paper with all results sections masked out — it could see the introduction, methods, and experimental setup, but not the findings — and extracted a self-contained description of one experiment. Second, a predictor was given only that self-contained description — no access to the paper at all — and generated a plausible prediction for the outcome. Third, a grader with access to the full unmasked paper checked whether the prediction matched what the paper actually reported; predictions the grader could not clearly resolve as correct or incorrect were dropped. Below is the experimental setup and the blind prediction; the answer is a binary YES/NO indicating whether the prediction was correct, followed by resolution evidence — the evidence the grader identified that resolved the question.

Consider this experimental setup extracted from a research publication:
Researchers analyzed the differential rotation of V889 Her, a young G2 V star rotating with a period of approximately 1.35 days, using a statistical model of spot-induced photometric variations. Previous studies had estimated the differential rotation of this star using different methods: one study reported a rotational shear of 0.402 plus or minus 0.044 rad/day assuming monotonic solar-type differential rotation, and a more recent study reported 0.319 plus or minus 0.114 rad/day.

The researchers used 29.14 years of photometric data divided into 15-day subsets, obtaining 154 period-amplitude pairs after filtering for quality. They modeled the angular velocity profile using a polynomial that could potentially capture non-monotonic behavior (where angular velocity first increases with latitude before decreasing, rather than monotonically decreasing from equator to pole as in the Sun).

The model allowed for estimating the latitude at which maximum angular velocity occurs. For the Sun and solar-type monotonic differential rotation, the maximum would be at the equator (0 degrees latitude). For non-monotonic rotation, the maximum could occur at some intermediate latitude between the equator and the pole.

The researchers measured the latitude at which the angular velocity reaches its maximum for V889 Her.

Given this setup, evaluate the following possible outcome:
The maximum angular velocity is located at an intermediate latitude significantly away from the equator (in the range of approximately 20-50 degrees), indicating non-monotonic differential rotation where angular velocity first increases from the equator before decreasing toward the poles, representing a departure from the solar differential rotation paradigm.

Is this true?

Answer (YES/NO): YES